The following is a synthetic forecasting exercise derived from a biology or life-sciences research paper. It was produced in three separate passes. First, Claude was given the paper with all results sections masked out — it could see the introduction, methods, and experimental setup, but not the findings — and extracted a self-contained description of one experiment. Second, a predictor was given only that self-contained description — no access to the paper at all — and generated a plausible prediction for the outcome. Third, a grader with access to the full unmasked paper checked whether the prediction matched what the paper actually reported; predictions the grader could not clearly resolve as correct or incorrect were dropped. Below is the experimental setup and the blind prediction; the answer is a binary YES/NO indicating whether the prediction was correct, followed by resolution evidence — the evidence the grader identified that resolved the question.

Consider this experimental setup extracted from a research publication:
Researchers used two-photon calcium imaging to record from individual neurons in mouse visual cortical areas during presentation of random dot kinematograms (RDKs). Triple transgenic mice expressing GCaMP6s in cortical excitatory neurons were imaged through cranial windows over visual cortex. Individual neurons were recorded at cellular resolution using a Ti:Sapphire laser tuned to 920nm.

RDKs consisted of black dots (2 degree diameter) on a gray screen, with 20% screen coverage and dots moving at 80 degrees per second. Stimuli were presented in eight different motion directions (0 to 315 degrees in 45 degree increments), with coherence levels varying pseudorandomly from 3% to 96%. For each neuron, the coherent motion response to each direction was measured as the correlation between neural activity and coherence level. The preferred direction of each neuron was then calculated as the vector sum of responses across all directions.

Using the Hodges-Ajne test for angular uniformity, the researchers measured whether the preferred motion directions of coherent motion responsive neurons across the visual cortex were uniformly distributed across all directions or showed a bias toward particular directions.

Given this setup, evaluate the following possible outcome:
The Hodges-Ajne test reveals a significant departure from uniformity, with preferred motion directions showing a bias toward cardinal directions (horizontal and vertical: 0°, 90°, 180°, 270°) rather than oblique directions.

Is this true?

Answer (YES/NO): NO